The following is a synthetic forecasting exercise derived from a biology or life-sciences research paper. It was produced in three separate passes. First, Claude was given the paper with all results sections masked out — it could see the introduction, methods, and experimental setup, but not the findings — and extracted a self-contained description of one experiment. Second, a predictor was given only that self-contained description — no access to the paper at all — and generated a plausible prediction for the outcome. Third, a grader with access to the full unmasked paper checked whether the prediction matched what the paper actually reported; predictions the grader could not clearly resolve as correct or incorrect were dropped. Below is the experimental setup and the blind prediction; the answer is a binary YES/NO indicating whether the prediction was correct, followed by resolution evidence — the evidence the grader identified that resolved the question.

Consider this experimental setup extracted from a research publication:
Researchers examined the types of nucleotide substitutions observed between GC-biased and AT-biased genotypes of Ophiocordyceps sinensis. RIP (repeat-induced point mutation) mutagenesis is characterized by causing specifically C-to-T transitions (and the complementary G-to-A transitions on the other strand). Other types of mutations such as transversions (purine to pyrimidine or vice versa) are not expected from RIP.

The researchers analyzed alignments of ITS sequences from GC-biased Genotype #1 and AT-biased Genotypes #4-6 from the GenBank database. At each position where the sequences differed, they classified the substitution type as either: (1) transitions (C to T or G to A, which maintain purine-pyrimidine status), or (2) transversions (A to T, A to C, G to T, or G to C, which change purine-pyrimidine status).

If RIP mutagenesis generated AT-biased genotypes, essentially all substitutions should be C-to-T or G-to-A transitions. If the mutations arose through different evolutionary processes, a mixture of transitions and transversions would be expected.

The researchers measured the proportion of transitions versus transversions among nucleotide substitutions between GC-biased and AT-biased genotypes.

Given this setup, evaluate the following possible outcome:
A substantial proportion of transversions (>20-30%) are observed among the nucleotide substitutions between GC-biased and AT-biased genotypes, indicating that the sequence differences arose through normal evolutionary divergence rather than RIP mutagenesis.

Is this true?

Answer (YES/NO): NO